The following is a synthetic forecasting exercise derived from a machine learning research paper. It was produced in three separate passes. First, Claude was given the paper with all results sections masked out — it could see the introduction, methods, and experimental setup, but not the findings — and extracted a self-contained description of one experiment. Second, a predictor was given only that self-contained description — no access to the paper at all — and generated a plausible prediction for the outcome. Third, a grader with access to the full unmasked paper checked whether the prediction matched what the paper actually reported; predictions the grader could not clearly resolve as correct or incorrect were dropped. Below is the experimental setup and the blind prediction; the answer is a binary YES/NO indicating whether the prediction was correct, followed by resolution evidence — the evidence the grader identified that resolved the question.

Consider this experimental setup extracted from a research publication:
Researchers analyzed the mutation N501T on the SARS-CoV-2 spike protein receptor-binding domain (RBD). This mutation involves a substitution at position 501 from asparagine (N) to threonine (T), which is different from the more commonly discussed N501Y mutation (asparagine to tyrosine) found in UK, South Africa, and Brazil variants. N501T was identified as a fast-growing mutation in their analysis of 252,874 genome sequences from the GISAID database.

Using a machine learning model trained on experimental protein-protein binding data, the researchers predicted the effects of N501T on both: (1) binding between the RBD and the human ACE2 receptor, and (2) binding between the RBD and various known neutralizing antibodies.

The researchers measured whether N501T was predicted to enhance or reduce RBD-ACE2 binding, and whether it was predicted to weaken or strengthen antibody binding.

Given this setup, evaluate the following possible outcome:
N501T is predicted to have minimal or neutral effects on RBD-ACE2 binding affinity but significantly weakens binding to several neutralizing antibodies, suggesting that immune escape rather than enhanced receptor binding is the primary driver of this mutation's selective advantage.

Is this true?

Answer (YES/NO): NO